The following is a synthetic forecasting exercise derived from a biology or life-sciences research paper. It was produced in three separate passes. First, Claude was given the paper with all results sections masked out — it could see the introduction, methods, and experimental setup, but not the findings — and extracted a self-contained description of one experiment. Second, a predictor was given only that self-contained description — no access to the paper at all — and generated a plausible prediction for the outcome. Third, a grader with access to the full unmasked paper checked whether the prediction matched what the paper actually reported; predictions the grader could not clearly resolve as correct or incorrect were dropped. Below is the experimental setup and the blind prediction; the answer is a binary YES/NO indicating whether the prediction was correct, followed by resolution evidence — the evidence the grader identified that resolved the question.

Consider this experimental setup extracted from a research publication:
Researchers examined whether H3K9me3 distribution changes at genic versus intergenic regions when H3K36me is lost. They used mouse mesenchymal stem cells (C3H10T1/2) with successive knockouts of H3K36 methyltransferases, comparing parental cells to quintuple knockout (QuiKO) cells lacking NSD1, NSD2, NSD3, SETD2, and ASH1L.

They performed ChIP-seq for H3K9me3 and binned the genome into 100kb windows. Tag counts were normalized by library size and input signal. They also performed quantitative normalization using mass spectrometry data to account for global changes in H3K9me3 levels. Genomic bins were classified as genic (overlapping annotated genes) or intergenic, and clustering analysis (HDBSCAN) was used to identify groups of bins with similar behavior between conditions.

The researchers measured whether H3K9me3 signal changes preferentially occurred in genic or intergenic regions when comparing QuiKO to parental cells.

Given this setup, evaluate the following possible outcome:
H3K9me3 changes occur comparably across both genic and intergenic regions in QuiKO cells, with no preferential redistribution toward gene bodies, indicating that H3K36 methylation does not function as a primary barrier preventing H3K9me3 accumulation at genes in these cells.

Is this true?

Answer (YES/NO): NO